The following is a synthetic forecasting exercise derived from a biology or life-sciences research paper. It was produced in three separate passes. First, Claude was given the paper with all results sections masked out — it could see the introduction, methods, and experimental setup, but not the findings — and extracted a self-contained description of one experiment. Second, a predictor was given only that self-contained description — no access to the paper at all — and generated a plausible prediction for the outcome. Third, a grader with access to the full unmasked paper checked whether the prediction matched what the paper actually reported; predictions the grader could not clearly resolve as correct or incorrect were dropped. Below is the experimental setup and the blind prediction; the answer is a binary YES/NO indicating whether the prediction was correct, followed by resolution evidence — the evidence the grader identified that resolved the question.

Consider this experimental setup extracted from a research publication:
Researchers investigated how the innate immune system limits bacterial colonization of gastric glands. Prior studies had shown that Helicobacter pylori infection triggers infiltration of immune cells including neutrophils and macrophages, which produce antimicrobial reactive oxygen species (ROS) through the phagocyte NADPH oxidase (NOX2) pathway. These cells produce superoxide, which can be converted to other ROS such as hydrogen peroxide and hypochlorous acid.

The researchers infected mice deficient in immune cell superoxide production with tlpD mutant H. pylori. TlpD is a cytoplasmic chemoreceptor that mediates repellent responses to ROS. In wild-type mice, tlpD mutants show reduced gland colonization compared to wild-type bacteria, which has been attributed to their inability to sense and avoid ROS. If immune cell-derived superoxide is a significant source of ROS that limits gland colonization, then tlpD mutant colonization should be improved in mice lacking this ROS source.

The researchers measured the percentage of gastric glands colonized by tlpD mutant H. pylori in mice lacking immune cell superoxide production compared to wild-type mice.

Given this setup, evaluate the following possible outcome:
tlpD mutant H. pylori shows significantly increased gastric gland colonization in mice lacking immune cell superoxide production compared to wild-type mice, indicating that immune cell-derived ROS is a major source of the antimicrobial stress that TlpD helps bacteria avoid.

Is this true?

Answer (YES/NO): YES